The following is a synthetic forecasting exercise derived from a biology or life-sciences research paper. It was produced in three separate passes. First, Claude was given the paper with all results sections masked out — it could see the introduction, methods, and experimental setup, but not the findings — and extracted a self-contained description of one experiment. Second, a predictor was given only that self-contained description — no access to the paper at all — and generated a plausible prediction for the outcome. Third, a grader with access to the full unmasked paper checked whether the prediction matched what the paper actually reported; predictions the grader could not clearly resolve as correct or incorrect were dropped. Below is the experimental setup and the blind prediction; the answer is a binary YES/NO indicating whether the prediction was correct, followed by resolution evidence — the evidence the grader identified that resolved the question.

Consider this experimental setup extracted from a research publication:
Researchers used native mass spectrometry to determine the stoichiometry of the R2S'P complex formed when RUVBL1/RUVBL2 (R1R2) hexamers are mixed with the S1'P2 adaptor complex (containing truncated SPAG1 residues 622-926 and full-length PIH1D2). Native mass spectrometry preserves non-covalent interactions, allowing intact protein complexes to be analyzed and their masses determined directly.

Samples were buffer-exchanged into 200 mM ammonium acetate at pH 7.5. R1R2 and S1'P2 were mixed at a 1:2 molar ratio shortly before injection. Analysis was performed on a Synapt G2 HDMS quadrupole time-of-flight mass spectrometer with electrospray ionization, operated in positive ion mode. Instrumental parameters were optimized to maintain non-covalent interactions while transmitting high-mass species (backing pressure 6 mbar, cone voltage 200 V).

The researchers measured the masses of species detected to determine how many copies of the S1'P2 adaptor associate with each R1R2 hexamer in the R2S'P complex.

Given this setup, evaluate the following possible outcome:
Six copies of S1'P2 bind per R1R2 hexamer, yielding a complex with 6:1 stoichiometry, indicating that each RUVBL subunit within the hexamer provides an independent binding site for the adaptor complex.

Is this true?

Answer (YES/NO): NO